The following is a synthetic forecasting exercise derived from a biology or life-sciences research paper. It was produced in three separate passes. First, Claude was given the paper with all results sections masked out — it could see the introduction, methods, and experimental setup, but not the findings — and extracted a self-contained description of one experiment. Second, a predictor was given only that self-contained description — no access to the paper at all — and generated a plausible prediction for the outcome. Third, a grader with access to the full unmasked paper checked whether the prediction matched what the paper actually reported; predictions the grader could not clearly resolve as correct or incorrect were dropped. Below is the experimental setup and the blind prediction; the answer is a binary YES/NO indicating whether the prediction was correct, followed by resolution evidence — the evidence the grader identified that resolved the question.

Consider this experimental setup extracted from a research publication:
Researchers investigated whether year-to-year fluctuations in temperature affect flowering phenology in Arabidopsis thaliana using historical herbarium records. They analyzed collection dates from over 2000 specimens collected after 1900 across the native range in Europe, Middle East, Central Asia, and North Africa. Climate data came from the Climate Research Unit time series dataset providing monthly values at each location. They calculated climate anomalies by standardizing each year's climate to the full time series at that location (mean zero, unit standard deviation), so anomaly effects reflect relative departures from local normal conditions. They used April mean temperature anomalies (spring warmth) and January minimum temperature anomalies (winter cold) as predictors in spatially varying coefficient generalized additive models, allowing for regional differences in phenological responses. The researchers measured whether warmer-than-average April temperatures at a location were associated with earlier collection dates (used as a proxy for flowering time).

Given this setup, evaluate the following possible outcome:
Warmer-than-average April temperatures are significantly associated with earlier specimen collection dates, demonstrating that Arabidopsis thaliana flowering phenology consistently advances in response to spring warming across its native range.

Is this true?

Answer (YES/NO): NO